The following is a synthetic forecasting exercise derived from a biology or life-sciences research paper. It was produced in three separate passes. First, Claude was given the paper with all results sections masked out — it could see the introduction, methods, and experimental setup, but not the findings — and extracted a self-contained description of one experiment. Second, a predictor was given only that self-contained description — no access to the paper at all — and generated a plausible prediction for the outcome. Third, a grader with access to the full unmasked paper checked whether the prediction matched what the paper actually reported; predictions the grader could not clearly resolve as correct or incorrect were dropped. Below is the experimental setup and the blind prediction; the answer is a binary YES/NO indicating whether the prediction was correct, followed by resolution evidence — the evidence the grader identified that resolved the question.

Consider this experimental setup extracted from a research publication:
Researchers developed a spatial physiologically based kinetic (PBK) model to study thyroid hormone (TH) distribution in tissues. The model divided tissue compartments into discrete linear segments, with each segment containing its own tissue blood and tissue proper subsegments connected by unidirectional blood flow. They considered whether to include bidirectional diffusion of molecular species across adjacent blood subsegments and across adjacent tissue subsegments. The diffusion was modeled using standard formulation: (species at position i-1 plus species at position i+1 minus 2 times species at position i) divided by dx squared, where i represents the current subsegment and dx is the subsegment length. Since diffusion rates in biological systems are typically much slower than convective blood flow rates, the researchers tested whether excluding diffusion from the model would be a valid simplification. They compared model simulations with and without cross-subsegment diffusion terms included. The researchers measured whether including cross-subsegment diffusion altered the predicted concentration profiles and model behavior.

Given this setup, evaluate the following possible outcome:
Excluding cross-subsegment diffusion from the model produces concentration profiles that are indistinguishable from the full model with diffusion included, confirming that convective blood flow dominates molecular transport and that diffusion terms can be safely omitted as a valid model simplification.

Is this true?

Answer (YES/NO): YES